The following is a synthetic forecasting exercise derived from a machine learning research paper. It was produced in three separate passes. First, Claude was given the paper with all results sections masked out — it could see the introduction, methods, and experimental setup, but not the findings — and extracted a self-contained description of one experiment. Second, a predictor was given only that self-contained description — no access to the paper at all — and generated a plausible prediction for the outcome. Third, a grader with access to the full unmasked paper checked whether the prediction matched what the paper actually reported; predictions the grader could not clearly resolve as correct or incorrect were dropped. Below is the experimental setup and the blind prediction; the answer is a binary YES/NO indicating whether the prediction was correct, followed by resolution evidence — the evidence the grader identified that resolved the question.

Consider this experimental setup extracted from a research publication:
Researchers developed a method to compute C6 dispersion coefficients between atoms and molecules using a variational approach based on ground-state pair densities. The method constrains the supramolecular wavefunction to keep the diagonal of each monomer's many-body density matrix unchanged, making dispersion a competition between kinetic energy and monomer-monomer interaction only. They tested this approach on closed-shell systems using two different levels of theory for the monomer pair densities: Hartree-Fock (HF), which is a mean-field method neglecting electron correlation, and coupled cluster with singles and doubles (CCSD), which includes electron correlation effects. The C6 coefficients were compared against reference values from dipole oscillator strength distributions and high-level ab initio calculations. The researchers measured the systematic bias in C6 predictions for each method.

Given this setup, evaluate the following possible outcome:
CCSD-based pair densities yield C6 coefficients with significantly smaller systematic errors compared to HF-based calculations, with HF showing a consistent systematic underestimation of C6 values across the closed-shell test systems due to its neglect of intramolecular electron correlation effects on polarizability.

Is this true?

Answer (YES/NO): NO